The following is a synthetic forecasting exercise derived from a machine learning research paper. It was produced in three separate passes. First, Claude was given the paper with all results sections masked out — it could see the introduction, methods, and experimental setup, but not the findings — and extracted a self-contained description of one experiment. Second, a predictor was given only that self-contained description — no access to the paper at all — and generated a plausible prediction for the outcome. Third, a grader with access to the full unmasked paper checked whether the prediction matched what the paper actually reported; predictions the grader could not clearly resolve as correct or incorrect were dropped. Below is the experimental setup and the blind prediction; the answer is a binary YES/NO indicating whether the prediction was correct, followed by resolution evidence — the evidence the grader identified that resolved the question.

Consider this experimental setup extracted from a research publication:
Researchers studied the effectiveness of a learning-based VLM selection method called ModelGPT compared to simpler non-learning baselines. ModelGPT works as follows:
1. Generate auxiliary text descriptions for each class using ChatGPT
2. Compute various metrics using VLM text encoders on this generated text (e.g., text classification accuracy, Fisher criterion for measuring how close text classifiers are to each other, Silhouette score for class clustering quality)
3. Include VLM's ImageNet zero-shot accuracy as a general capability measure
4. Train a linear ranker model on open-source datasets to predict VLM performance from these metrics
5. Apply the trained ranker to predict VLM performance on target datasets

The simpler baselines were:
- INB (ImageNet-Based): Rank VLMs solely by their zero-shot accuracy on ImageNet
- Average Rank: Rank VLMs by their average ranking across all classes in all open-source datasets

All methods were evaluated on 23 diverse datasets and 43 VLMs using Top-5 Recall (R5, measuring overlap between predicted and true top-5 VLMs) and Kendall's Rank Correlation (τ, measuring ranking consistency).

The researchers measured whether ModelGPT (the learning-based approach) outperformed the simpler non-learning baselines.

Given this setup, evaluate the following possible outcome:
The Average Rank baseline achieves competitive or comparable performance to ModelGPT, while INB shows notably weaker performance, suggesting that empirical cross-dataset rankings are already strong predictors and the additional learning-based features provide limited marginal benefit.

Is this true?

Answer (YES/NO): NO